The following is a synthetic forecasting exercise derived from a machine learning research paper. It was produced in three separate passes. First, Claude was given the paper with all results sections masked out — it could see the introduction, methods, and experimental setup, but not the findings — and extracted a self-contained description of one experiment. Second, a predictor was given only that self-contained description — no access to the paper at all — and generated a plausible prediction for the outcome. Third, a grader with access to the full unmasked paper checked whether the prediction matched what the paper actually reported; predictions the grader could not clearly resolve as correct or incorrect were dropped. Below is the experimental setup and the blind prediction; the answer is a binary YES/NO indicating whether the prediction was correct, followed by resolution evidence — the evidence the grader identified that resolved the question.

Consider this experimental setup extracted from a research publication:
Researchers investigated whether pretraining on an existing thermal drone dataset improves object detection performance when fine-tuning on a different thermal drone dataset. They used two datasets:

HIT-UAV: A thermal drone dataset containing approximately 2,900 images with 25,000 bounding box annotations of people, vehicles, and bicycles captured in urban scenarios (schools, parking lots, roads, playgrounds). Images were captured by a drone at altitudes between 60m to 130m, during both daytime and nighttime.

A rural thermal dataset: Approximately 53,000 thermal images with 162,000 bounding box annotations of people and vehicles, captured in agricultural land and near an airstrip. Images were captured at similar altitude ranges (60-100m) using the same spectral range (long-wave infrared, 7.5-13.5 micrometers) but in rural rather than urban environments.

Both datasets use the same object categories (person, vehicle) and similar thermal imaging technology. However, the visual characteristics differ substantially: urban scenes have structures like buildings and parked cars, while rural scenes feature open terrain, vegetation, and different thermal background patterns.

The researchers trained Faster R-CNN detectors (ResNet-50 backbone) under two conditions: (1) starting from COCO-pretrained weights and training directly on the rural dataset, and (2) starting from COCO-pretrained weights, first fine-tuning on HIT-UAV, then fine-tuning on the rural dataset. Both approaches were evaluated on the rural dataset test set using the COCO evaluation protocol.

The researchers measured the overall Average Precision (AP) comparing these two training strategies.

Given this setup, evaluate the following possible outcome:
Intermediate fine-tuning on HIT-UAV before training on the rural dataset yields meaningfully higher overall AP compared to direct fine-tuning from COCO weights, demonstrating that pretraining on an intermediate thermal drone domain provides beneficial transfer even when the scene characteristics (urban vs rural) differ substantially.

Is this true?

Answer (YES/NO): YES